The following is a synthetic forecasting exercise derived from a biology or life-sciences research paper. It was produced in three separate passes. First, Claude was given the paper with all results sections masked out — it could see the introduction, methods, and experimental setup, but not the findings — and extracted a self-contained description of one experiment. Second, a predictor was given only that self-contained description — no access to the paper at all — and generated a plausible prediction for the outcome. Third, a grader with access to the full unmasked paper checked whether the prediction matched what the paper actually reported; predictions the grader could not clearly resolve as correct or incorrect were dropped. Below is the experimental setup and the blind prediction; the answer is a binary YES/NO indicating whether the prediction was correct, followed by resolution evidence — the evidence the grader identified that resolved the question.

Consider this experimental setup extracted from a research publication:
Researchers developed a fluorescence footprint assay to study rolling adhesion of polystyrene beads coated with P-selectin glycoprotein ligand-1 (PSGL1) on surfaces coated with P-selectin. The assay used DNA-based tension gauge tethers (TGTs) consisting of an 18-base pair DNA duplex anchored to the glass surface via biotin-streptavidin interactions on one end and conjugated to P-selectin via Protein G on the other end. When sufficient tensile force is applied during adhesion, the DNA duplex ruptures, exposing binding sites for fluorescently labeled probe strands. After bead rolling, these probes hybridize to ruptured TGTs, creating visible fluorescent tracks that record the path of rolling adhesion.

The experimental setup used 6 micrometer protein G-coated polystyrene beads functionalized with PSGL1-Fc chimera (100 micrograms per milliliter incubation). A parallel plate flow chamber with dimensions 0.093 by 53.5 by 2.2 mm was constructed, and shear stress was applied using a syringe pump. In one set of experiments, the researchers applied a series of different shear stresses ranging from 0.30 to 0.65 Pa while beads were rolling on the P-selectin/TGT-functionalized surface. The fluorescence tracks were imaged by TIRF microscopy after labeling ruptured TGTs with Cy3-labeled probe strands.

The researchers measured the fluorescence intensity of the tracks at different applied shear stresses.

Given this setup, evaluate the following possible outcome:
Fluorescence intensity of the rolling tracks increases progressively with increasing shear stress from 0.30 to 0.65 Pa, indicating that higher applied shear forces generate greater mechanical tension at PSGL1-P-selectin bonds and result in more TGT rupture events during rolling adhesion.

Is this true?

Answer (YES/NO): YES